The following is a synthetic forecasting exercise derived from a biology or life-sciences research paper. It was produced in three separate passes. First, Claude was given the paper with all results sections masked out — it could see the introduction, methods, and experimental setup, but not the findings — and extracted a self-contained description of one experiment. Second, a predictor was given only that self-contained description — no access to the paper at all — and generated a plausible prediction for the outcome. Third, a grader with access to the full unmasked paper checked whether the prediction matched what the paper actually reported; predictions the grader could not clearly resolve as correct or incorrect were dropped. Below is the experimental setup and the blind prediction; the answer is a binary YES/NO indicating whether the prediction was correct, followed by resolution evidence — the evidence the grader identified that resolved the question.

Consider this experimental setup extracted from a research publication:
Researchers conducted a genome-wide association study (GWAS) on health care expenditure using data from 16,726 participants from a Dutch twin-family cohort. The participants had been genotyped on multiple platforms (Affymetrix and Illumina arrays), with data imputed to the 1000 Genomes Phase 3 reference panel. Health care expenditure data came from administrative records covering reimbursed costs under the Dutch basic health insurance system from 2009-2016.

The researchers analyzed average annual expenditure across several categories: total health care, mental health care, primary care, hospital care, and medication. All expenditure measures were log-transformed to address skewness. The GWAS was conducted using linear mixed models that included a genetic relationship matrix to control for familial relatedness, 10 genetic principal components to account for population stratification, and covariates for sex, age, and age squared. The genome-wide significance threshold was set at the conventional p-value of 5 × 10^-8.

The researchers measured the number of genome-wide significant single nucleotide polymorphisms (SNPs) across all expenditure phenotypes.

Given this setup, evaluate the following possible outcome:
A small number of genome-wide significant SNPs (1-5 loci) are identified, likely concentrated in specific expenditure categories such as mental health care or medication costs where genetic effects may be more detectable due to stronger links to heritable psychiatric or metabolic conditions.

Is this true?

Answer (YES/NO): NO